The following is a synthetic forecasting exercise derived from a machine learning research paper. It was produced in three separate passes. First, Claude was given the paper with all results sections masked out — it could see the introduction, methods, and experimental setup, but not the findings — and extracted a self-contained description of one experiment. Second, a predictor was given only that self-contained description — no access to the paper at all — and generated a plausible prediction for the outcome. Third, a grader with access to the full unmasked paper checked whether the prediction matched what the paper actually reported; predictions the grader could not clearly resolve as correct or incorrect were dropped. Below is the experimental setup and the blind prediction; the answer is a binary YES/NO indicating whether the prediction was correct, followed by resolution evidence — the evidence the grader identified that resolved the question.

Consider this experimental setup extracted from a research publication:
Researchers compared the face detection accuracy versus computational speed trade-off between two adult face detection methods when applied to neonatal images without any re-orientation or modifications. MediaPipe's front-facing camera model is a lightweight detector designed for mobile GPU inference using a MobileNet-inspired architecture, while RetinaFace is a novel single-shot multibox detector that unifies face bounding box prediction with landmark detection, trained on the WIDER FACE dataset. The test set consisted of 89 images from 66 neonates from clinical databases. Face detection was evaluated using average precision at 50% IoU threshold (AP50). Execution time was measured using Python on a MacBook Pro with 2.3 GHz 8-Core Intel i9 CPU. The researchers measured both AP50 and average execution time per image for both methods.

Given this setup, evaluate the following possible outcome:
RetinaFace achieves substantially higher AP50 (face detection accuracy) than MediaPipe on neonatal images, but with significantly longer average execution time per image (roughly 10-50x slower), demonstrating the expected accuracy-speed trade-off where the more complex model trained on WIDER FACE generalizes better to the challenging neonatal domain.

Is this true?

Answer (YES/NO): YES